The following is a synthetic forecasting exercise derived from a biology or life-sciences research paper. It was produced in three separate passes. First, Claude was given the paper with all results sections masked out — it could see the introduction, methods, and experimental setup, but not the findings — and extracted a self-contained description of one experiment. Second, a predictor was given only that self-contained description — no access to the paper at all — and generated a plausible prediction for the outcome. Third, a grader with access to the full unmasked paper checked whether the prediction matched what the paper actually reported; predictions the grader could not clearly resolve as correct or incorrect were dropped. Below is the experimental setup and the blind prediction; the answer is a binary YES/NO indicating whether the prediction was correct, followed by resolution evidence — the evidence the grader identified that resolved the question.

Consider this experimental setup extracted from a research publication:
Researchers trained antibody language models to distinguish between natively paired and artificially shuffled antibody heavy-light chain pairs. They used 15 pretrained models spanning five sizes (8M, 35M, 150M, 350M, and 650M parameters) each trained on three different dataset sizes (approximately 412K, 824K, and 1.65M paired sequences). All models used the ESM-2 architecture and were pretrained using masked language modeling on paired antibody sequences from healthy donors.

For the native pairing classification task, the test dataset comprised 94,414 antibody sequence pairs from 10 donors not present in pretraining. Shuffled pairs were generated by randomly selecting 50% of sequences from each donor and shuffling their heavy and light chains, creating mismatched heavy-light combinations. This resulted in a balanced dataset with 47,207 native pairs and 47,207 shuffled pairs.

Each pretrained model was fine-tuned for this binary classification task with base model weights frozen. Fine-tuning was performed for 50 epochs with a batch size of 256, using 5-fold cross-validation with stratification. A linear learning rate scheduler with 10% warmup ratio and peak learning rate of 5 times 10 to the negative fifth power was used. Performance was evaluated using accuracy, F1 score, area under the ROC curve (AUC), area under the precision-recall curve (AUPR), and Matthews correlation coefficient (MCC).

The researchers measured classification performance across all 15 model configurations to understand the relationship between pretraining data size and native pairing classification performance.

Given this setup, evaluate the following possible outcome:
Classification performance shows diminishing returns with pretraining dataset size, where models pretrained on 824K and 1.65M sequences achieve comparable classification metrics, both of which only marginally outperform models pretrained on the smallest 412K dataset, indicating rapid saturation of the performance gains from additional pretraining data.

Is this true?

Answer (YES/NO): NO